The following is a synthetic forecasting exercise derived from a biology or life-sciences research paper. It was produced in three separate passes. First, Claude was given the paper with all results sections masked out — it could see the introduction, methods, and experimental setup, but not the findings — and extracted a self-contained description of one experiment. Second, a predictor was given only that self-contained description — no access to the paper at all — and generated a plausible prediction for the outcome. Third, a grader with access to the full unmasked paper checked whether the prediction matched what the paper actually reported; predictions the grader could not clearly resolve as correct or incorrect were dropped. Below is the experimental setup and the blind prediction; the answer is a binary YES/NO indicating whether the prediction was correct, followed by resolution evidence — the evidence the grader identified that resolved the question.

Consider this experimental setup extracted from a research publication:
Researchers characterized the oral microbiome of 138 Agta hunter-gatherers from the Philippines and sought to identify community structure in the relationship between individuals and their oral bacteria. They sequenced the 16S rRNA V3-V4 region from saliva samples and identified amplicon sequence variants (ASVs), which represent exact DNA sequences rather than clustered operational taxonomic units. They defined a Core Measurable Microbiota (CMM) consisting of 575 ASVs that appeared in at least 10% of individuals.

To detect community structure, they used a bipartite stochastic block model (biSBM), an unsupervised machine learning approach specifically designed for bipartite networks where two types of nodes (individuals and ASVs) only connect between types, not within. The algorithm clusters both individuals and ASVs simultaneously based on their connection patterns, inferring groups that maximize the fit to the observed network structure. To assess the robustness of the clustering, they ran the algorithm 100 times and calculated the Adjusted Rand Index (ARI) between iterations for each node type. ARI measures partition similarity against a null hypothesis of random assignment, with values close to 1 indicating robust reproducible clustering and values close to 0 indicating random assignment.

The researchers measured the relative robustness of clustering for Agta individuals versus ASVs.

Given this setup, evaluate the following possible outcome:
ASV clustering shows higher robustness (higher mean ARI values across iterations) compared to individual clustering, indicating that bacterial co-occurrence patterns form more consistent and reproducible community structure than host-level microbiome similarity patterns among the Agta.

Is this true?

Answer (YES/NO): NO